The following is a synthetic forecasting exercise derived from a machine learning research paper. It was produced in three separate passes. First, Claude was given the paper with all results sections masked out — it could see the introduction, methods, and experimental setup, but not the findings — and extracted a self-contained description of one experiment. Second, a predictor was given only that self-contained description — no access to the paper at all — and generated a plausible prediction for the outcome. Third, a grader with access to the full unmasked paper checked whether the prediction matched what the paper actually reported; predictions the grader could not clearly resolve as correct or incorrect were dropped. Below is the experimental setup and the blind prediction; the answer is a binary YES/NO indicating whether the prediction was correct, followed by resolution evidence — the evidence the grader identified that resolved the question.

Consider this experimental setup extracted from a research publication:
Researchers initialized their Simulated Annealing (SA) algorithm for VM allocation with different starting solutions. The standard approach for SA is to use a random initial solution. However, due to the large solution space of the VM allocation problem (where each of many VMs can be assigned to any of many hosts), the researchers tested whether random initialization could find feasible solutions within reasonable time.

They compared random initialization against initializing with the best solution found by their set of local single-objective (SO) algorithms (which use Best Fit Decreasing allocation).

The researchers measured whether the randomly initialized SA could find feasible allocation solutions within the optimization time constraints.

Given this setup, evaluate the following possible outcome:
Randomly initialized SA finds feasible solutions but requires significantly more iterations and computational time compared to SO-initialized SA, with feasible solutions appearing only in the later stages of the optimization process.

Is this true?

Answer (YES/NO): NO